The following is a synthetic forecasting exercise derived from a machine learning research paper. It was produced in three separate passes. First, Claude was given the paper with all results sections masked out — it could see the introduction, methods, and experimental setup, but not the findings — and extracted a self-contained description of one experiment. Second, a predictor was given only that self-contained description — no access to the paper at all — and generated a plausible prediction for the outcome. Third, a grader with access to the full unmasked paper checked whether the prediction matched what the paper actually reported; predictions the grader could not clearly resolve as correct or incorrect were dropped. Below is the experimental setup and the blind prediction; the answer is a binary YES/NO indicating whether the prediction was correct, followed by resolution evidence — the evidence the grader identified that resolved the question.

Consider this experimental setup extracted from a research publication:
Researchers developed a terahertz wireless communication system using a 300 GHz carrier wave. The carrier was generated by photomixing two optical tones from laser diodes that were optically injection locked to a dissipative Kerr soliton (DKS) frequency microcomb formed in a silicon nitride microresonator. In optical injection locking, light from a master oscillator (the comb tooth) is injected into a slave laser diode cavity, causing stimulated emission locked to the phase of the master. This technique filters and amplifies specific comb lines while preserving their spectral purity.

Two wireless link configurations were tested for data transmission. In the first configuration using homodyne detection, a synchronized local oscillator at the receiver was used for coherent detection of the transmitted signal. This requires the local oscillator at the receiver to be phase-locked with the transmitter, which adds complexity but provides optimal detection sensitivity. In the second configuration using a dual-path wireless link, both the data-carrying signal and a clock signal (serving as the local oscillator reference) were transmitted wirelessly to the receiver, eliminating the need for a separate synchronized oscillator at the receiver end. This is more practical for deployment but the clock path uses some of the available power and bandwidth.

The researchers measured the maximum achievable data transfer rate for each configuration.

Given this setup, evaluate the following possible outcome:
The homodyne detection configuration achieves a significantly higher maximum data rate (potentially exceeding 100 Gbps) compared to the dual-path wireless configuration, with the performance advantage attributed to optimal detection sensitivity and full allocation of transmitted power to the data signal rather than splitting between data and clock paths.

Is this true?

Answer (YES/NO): NO